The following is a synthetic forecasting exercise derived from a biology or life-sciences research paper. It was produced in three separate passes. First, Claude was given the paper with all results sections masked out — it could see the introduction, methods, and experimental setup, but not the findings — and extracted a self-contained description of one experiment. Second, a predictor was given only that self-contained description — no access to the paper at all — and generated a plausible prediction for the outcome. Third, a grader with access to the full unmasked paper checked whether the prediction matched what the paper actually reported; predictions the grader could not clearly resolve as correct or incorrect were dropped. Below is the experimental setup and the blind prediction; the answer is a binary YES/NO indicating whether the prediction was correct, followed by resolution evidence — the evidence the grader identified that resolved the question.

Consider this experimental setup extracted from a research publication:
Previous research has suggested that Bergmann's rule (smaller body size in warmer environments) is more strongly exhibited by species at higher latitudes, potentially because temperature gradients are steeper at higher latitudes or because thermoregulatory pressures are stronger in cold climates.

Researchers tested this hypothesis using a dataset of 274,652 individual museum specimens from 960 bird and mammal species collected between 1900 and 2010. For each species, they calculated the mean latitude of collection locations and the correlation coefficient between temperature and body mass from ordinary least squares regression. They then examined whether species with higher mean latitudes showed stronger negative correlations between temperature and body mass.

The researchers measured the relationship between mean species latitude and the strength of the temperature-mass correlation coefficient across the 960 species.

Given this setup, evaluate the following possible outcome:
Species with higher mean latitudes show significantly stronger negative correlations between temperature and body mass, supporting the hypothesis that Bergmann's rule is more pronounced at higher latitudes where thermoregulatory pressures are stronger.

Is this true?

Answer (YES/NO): NO